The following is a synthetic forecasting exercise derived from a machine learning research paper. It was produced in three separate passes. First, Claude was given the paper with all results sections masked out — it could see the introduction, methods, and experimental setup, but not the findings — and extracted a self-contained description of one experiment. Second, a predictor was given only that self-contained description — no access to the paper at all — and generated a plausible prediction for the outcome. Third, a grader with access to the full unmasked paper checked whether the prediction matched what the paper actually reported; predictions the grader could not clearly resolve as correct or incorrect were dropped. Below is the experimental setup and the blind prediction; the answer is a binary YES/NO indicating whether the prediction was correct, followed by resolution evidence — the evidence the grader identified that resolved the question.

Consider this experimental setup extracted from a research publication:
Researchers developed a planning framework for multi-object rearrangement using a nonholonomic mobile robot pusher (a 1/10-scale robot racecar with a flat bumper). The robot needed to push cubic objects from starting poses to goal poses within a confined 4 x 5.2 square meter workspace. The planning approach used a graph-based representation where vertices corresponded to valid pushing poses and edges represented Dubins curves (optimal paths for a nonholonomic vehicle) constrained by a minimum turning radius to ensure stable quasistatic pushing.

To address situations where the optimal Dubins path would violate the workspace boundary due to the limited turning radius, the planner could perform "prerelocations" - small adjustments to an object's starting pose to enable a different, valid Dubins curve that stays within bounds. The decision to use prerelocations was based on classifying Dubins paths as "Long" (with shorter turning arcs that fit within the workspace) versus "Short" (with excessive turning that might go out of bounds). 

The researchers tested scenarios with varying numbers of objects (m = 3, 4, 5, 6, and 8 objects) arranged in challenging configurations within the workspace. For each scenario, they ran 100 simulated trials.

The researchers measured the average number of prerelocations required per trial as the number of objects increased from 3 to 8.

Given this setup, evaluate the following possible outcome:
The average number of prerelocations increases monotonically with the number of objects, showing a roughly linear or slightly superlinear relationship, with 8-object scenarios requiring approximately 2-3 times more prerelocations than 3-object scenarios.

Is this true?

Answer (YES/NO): NO